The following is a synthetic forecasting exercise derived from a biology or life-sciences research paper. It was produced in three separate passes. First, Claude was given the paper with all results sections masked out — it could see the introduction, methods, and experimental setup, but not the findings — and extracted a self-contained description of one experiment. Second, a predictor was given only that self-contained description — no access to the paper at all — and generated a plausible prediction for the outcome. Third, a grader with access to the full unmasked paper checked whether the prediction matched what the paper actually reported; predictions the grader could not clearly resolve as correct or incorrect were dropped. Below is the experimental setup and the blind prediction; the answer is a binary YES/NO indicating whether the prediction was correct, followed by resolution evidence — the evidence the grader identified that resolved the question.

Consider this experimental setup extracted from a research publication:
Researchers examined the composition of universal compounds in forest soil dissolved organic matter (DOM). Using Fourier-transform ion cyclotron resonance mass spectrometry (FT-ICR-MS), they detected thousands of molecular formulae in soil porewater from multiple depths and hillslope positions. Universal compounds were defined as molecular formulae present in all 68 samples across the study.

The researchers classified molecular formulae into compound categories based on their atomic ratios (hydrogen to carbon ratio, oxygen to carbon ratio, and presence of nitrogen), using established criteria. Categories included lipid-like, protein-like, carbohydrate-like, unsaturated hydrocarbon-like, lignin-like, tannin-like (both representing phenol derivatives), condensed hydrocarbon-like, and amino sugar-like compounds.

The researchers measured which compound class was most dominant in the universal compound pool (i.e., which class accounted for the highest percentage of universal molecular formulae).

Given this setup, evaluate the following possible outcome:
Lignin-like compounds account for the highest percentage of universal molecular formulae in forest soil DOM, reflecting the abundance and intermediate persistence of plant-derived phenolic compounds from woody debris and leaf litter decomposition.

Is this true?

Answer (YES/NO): YES